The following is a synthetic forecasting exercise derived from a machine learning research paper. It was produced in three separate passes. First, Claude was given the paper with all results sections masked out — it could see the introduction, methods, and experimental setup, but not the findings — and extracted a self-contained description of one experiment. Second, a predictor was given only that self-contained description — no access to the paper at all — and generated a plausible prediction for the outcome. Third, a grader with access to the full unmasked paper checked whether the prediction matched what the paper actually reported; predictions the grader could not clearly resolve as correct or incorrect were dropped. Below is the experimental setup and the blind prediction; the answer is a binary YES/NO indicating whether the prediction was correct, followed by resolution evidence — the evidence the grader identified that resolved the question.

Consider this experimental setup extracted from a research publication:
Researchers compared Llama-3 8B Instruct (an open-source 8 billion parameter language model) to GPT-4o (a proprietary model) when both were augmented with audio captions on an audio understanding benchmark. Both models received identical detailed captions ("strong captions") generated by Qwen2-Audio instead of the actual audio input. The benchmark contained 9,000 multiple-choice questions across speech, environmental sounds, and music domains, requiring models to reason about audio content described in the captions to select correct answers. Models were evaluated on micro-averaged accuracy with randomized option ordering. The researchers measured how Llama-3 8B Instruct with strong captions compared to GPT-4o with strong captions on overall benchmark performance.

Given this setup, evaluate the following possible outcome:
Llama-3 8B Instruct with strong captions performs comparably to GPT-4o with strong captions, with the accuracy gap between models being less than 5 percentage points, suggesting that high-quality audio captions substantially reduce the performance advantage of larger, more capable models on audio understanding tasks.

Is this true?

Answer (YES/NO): NO